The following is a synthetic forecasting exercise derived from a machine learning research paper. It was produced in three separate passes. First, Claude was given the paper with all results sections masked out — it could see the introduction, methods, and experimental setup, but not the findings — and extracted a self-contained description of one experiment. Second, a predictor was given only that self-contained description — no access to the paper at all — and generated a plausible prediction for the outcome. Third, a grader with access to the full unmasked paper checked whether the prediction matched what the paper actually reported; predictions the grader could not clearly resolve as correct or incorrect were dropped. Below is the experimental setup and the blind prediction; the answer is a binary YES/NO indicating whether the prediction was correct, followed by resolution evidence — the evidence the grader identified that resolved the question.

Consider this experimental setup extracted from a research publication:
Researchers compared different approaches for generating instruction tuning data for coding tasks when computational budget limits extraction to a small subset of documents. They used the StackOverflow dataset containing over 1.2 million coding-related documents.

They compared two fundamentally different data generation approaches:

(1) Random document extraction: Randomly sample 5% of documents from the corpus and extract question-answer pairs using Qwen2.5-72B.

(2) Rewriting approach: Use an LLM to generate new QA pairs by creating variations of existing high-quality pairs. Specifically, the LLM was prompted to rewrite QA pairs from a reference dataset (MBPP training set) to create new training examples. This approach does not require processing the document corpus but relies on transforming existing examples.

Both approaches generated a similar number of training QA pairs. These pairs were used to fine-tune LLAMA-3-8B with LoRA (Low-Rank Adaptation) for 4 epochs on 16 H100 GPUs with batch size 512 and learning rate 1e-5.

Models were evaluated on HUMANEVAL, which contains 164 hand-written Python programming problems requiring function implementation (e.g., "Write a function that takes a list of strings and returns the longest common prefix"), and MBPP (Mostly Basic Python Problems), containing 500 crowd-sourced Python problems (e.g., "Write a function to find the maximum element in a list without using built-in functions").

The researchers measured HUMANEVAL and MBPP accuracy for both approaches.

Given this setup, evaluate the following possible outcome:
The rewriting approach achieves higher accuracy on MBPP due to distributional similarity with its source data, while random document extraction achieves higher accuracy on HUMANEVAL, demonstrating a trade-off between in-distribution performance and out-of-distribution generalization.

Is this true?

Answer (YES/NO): YES